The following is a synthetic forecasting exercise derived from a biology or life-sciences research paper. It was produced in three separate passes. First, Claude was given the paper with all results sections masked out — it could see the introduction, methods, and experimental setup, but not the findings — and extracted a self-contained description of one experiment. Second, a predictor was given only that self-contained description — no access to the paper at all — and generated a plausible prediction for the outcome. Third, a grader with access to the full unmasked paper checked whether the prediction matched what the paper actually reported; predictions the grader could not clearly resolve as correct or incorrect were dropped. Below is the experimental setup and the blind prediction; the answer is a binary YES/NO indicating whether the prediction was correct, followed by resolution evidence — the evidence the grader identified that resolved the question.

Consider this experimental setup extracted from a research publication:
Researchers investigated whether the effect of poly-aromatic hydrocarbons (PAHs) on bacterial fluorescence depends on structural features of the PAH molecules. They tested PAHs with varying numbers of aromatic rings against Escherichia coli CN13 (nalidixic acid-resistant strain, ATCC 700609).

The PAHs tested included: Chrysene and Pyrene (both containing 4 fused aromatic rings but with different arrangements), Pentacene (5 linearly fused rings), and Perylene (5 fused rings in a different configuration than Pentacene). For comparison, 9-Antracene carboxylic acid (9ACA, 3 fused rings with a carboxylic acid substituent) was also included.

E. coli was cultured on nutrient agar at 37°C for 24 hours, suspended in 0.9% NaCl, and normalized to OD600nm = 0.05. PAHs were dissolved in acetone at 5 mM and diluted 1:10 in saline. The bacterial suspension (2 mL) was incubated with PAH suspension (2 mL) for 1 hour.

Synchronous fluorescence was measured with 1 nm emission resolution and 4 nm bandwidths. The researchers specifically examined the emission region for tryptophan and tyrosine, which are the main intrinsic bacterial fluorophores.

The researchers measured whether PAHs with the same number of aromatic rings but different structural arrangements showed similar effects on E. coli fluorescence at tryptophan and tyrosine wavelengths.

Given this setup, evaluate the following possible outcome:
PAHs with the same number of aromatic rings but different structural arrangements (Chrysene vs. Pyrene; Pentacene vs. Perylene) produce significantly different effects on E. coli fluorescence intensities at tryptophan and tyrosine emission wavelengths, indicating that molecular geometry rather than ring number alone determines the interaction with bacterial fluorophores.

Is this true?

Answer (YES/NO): NO